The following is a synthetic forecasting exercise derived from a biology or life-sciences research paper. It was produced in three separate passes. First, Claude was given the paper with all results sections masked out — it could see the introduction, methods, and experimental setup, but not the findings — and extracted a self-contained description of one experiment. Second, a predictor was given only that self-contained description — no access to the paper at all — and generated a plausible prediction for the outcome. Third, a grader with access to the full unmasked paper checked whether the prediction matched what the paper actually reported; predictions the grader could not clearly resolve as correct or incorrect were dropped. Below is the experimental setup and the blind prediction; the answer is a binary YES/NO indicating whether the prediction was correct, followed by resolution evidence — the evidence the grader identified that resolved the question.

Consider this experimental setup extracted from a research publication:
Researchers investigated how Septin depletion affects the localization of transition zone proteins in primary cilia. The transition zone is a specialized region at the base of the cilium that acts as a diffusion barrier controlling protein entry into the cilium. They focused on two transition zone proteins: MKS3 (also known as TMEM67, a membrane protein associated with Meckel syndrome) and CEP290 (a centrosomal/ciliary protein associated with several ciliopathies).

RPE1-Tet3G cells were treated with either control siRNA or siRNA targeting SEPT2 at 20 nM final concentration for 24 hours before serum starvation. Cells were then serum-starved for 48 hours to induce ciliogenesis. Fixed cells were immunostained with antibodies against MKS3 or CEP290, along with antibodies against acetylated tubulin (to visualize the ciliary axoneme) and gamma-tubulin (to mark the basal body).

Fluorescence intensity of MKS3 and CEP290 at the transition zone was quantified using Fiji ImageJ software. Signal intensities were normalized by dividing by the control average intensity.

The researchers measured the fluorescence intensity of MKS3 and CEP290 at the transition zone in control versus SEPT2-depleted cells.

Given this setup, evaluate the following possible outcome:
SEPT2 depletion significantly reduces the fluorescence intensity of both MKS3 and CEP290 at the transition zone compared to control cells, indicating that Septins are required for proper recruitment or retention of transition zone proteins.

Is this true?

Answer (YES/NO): NO